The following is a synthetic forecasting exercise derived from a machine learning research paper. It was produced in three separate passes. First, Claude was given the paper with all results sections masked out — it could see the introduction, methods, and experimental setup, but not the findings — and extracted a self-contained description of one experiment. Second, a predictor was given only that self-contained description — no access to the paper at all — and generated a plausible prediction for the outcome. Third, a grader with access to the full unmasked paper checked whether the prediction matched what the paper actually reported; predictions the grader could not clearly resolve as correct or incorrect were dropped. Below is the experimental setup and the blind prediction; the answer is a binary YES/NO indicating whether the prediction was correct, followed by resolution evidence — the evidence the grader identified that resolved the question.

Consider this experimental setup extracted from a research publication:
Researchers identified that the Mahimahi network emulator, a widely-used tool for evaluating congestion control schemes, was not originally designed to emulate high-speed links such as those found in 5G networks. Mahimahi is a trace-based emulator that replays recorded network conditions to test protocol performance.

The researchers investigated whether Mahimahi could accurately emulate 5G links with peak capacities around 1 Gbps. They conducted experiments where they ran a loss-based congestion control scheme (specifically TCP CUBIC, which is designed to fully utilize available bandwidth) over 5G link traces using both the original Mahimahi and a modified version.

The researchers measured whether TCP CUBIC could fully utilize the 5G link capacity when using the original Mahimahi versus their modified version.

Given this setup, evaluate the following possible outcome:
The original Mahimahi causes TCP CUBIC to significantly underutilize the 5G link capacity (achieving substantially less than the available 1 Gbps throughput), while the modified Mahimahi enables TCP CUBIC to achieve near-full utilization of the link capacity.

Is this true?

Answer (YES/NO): YES